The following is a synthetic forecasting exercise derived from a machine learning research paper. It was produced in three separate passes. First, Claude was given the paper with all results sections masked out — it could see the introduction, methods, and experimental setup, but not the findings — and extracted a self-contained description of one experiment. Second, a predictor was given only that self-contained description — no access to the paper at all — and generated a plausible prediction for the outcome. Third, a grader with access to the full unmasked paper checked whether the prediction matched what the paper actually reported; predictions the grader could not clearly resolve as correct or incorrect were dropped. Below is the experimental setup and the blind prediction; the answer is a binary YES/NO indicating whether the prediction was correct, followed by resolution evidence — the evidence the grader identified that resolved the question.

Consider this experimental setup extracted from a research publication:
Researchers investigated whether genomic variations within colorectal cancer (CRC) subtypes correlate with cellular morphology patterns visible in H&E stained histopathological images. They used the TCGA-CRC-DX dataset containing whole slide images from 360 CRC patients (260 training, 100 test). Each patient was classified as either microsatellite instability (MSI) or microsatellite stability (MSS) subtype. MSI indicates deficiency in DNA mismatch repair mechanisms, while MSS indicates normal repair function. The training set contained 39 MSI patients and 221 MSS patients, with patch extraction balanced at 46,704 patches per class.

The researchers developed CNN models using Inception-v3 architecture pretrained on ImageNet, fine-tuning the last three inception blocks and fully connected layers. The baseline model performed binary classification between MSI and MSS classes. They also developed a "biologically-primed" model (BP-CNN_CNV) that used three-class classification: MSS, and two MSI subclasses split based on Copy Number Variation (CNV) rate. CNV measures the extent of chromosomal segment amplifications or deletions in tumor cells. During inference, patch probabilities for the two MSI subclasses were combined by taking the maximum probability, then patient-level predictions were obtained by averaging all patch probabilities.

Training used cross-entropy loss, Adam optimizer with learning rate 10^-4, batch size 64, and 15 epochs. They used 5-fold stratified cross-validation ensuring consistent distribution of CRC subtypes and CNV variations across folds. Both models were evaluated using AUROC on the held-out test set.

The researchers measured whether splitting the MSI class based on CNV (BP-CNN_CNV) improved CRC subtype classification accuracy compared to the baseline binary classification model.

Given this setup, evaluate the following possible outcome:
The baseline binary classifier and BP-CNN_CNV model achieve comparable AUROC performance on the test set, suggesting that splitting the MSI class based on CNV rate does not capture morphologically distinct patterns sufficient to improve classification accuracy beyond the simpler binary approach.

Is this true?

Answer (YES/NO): YES